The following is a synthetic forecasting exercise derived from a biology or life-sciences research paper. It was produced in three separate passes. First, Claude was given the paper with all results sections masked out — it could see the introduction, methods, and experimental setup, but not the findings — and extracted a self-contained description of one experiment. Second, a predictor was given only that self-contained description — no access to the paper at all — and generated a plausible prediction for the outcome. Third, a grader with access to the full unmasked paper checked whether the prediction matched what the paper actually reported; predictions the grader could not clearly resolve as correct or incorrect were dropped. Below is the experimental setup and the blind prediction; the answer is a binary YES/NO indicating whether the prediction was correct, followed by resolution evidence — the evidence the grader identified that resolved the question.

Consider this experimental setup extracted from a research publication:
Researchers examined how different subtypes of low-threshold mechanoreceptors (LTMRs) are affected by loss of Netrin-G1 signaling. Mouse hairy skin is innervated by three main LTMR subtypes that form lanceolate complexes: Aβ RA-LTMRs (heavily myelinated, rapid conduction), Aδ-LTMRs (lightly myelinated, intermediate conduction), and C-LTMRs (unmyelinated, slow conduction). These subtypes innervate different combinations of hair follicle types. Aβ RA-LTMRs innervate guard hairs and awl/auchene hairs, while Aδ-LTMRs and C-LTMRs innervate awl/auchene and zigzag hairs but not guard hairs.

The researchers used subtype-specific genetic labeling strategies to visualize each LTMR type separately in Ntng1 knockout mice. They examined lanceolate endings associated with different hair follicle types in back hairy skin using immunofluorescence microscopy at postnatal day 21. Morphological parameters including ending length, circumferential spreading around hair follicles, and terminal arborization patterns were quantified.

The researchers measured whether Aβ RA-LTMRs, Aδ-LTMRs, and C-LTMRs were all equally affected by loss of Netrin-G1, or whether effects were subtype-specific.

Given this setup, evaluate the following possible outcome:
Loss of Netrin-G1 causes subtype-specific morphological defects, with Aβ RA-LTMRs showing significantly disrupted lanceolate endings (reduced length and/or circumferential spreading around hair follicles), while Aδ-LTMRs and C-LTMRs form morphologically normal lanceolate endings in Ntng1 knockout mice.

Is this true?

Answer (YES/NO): NO